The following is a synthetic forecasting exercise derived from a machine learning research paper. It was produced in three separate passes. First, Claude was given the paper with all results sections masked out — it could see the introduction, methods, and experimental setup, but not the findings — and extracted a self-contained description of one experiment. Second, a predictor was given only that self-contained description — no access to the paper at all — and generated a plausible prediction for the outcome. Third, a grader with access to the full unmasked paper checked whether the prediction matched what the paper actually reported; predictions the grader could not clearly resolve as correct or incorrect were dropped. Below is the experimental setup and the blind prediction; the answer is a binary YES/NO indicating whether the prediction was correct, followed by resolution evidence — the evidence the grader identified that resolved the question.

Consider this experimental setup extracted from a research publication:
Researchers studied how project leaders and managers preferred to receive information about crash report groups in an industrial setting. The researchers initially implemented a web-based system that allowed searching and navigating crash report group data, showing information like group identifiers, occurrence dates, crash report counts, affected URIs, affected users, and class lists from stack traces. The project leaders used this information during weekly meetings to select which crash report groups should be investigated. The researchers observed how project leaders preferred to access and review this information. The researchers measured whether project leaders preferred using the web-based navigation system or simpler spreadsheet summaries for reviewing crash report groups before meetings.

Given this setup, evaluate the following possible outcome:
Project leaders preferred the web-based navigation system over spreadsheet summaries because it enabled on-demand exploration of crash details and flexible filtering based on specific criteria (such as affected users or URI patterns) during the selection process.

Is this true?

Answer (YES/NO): NO